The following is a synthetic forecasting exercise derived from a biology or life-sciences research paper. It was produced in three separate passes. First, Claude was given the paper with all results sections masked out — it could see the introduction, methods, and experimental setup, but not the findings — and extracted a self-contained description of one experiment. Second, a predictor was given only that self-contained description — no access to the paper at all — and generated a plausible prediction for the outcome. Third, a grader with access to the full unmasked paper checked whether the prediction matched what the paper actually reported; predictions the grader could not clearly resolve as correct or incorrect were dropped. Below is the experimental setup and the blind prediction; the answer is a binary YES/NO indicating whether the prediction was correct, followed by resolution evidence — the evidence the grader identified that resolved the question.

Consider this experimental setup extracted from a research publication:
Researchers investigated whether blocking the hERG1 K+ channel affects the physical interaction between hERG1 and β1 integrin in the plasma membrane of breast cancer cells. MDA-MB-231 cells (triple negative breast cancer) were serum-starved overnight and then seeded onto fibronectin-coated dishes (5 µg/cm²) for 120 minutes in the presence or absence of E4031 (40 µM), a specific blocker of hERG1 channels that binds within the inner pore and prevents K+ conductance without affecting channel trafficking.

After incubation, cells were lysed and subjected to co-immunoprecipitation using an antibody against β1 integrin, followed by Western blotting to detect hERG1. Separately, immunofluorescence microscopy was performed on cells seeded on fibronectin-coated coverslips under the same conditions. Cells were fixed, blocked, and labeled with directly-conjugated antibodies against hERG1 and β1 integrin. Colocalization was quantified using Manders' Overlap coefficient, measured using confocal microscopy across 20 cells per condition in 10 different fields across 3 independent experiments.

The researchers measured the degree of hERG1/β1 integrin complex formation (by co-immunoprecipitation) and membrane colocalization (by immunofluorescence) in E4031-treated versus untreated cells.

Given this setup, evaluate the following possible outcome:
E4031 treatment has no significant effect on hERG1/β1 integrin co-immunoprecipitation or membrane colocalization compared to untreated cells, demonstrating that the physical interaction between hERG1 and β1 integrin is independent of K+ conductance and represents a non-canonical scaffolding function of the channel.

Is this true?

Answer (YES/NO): NO